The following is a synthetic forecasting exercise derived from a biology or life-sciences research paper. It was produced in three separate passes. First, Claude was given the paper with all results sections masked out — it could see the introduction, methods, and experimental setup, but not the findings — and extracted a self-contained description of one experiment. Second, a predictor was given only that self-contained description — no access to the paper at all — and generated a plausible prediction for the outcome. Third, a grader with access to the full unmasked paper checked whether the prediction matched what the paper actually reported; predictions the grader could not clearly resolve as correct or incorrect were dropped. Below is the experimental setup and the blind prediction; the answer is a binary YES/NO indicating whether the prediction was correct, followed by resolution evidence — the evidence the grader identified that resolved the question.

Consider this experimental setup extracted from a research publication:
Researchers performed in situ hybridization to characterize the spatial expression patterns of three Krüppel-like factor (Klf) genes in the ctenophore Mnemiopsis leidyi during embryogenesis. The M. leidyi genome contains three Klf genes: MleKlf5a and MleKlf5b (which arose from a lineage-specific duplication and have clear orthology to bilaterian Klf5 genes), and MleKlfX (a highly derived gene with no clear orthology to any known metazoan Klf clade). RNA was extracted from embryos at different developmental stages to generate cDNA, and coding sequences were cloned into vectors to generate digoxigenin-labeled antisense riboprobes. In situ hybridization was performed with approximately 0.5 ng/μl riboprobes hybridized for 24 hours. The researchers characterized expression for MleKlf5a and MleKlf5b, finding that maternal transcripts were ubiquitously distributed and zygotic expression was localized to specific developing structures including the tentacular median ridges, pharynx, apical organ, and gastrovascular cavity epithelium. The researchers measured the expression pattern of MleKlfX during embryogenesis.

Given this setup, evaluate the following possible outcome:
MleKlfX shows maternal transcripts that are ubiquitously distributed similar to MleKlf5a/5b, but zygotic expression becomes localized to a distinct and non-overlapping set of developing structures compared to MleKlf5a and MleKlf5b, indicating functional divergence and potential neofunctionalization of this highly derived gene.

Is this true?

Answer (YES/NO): NO